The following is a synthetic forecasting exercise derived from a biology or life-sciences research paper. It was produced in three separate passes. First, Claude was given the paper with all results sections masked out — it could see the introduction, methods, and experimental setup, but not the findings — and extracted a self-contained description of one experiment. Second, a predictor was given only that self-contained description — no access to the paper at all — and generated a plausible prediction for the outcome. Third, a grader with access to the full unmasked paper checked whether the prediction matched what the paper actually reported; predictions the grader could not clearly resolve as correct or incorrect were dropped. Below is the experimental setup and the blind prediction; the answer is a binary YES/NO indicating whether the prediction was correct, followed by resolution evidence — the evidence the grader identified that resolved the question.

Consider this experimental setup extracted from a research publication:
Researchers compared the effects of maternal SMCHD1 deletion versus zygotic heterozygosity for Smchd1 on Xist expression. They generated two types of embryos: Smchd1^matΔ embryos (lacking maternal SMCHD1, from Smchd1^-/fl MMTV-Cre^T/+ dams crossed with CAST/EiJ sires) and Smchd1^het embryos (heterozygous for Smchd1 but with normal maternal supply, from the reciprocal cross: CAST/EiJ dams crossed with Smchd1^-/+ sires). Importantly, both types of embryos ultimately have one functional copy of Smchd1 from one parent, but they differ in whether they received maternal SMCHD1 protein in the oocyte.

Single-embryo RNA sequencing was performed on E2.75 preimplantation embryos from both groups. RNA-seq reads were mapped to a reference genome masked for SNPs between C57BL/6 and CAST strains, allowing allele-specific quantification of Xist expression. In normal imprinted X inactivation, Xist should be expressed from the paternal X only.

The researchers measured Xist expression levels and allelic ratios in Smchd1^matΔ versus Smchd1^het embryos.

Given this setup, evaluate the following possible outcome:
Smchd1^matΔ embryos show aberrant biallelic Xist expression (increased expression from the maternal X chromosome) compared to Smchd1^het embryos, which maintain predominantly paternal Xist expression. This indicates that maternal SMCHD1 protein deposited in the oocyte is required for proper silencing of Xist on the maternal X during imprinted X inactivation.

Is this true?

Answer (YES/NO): YES